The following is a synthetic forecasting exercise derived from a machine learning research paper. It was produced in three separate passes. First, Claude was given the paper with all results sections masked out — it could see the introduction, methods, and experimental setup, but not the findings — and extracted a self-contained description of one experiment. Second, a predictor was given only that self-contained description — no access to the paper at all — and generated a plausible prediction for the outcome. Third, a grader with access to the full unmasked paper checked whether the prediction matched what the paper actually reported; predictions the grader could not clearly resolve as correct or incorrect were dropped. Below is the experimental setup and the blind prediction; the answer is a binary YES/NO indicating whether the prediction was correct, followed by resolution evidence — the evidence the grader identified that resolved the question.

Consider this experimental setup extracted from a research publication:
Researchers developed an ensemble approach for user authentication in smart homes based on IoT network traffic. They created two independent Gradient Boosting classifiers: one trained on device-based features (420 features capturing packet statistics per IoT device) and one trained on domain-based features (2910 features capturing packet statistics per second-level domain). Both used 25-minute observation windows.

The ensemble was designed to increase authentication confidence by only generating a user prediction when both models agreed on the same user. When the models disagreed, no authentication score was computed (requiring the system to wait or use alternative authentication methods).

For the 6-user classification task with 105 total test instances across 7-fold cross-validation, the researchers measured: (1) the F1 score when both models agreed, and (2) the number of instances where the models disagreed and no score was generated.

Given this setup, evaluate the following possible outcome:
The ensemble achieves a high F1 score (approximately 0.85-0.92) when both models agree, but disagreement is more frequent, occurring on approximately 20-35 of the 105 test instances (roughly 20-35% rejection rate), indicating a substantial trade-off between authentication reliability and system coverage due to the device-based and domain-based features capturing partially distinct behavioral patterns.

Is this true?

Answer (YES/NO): YES